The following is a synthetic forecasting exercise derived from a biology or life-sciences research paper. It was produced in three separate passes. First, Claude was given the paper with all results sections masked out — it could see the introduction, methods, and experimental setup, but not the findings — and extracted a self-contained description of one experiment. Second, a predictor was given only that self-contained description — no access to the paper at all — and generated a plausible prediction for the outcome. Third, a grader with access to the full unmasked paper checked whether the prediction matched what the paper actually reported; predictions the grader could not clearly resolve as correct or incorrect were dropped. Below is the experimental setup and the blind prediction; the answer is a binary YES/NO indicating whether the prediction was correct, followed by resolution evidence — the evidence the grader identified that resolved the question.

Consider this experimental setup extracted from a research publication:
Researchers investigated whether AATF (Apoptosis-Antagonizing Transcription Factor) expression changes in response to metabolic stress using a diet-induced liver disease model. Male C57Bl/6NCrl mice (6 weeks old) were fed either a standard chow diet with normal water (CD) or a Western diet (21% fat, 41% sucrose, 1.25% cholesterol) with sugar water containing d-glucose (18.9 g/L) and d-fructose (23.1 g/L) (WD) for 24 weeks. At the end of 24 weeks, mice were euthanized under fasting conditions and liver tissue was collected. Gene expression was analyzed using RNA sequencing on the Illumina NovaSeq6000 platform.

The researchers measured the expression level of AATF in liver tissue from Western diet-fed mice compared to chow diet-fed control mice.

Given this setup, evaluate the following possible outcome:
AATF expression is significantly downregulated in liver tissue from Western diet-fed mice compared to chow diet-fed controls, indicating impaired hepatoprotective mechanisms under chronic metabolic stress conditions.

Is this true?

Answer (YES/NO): NO